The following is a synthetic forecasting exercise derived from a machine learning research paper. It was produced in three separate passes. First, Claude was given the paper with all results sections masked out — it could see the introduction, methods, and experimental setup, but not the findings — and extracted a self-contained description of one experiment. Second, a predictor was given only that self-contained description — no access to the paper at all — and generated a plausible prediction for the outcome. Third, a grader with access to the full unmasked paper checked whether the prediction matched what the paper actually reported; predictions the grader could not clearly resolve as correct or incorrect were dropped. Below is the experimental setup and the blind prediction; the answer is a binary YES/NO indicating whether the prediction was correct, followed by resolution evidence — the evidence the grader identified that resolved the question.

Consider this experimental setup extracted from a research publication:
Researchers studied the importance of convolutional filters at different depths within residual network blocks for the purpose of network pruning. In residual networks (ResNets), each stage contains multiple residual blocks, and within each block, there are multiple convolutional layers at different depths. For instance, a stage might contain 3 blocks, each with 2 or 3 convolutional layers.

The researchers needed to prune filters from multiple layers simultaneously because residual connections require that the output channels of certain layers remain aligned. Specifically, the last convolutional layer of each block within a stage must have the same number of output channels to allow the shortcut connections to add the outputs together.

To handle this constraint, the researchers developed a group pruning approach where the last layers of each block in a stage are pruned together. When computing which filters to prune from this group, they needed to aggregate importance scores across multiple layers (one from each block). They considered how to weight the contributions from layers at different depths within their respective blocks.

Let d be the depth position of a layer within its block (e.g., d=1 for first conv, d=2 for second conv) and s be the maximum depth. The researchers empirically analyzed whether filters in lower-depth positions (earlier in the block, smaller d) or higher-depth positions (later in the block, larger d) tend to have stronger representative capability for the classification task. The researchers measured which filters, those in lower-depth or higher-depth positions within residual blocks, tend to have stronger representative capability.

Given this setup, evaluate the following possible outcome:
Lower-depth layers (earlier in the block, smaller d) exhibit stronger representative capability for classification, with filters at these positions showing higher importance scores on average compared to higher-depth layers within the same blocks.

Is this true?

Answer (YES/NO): NO